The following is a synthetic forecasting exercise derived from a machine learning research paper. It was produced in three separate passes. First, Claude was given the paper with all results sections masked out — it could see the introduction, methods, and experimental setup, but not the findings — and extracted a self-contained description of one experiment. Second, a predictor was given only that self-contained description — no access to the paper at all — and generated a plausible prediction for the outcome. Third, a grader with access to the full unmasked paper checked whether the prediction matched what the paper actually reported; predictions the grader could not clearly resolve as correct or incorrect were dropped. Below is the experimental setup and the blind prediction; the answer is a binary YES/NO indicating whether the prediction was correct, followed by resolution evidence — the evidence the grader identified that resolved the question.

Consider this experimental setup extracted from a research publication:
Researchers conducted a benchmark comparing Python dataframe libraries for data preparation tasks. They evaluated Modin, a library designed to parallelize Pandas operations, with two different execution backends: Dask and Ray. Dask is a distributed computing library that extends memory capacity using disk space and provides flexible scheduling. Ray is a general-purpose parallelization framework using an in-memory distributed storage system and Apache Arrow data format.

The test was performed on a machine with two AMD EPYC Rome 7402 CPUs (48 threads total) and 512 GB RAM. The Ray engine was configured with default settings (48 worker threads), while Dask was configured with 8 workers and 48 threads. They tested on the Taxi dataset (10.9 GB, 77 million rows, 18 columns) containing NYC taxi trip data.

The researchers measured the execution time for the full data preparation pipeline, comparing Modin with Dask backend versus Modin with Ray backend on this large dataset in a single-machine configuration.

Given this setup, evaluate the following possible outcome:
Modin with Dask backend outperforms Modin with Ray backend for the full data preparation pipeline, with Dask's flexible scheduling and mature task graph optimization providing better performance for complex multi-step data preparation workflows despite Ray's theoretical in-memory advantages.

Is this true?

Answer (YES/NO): NO